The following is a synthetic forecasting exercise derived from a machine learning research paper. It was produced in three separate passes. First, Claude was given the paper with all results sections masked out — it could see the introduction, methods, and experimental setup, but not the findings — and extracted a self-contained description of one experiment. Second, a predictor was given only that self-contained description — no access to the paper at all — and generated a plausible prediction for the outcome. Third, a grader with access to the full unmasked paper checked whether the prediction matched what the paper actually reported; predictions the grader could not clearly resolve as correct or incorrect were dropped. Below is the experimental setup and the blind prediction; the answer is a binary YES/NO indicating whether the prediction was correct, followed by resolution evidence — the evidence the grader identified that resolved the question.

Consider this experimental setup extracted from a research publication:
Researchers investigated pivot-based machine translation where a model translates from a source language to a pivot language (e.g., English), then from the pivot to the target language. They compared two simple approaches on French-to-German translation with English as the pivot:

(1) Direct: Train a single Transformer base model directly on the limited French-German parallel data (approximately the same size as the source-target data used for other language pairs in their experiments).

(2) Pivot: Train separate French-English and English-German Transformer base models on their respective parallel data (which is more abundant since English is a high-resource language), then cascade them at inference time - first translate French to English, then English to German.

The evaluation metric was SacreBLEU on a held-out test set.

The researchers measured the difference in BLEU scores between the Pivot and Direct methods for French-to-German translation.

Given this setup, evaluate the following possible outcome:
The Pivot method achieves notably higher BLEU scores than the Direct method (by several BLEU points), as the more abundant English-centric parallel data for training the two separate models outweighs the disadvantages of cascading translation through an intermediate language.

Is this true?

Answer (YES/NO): YES